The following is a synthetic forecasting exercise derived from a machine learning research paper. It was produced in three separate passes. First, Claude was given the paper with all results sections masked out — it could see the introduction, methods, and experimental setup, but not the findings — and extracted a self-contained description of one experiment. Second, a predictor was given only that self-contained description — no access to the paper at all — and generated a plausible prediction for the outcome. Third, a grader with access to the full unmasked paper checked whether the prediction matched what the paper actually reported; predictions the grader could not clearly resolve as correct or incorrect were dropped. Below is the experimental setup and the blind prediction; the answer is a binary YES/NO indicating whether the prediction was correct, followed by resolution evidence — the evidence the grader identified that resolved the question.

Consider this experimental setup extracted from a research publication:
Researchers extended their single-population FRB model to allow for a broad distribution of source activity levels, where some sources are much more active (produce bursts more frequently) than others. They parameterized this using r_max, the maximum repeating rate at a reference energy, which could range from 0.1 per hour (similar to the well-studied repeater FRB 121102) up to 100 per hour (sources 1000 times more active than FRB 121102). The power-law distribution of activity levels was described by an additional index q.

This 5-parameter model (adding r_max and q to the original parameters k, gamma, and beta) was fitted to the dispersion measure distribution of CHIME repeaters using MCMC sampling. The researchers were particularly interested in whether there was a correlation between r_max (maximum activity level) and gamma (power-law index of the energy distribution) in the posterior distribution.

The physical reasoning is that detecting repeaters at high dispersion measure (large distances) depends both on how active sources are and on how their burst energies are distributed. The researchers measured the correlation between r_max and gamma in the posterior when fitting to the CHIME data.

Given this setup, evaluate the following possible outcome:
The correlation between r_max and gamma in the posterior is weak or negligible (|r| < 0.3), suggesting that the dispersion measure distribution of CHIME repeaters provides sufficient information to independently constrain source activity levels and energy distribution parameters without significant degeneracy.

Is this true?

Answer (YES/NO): NO